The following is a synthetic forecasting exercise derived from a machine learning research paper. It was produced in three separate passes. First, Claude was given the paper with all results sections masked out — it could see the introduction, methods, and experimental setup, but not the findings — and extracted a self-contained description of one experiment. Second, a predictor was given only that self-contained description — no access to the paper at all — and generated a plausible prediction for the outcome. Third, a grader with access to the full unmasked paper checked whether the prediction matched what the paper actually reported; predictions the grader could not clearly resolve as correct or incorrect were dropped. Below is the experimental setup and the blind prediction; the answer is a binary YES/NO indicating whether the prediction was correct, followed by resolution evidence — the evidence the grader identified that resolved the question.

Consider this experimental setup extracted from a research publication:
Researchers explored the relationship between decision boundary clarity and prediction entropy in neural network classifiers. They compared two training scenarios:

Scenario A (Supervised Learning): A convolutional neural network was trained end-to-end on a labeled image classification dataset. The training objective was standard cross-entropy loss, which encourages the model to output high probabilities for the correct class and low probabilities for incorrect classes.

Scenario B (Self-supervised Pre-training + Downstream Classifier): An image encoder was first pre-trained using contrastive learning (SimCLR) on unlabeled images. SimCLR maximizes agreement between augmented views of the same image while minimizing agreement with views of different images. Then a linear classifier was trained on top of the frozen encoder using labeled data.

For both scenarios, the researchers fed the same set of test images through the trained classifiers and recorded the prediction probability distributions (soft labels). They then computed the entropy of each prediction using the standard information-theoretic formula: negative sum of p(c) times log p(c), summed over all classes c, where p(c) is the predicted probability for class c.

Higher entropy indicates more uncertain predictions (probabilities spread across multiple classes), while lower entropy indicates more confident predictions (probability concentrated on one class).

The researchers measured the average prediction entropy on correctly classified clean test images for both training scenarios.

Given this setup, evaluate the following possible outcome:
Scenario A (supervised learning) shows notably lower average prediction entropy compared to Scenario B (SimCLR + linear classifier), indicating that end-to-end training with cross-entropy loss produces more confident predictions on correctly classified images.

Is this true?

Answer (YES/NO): NO